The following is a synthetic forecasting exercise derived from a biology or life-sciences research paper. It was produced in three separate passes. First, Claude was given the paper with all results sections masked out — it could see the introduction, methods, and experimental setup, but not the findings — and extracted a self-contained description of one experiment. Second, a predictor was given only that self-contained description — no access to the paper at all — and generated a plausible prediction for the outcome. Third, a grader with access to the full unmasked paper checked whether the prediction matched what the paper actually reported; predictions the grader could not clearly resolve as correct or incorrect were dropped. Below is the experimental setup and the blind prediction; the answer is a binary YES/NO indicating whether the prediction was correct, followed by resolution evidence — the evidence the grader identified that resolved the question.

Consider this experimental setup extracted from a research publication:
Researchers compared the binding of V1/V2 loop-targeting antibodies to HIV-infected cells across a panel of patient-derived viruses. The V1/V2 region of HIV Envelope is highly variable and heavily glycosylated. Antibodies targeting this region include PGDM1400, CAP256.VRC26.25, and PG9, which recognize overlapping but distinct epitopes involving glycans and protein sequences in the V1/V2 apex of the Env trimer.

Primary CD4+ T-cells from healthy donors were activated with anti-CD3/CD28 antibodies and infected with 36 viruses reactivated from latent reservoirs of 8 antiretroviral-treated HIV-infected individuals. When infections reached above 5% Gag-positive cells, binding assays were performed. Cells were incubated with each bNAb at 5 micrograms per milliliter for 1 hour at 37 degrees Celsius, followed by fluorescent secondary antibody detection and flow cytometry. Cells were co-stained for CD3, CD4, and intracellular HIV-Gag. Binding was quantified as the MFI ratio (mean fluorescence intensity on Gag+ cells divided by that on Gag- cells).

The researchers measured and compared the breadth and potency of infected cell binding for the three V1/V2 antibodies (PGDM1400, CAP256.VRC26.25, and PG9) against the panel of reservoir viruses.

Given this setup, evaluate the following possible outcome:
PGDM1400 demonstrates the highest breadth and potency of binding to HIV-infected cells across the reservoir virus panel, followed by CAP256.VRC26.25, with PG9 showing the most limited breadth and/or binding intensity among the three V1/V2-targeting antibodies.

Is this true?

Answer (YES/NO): NO